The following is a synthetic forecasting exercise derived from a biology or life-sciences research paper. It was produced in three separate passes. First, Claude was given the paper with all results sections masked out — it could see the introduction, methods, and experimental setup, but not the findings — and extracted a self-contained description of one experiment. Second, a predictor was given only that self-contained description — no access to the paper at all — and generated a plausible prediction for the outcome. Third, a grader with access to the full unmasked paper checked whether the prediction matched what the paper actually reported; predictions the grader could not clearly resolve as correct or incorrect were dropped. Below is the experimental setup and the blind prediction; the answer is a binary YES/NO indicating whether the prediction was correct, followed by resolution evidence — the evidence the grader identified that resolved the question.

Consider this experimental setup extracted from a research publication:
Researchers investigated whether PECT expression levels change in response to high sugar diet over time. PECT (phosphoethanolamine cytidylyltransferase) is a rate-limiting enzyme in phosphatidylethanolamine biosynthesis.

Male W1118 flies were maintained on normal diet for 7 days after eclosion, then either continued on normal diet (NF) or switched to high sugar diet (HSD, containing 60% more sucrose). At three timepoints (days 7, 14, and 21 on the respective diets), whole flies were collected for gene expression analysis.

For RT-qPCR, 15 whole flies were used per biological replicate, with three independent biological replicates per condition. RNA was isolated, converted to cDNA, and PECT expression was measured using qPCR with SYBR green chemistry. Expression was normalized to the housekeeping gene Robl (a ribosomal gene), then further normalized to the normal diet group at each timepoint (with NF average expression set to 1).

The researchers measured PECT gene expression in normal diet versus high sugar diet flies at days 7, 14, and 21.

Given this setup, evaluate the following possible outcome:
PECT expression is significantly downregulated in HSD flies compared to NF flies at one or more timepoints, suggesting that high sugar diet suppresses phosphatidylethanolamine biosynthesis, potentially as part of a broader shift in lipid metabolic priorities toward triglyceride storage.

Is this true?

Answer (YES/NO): NO